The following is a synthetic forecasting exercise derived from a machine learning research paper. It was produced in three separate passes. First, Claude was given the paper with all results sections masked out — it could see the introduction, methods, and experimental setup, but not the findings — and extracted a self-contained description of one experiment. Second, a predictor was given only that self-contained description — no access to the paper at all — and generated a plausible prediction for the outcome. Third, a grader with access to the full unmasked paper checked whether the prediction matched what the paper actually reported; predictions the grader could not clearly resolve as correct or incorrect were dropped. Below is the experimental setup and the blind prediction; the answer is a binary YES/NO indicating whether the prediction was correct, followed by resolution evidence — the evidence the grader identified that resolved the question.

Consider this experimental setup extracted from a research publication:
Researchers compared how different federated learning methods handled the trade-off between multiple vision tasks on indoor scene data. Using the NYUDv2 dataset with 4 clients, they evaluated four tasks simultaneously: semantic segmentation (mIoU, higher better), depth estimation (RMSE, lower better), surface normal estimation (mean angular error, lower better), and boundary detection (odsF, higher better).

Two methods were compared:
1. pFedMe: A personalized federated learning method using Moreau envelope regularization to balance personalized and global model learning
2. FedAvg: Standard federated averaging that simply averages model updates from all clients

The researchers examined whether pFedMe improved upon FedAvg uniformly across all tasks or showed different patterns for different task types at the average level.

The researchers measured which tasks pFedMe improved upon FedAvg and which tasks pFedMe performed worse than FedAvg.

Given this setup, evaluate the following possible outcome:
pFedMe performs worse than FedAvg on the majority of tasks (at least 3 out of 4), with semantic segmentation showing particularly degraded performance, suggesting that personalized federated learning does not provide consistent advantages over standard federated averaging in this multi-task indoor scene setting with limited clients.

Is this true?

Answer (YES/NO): NO